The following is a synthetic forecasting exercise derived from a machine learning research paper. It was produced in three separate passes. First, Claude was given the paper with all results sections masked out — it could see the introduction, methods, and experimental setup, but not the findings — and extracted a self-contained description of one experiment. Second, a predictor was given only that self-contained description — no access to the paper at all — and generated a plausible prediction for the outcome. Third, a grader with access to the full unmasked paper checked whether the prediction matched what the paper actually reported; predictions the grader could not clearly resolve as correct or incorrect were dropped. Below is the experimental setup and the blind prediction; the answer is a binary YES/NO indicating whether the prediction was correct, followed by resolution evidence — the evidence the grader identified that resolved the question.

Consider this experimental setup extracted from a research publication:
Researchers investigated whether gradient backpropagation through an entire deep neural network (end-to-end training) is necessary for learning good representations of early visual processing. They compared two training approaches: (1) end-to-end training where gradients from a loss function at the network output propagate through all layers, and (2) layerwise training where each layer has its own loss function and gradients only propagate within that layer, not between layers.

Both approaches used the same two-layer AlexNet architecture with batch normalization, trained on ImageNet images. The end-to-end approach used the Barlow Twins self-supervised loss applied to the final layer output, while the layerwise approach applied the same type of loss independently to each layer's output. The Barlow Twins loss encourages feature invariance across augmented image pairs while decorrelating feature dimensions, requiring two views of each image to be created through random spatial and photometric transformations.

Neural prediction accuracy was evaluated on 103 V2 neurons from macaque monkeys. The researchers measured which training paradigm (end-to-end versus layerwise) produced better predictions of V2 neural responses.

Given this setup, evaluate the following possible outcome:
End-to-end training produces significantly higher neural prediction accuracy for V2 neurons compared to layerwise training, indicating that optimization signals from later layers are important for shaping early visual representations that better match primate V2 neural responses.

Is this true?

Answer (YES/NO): YES